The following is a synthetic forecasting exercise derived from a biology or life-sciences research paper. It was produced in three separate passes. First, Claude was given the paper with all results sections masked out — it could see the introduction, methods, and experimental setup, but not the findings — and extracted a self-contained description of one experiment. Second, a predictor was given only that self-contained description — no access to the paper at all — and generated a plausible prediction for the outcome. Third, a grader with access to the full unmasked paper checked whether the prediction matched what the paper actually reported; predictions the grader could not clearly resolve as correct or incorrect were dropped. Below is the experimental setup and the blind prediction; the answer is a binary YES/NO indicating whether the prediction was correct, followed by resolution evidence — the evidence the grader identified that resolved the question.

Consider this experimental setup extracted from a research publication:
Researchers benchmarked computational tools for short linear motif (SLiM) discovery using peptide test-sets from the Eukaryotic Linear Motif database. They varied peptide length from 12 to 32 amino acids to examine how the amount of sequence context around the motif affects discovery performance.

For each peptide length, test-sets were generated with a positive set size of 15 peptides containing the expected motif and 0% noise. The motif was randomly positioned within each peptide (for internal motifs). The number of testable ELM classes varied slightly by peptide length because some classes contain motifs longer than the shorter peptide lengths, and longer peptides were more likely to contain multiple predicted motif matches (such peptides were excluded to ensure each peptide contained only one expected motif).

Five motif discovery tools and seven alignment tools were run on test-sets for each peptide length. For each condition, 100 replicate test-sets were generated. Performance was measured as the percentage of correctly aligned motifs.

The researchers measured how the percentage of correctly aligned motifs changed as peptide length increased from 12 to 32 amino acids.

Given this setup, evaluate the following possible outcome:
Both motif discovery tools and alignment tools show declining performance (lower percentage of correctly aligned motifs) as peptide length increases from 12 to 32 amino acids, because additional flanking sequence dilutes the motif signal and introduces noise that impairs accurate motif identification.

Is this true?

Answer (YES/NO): YES